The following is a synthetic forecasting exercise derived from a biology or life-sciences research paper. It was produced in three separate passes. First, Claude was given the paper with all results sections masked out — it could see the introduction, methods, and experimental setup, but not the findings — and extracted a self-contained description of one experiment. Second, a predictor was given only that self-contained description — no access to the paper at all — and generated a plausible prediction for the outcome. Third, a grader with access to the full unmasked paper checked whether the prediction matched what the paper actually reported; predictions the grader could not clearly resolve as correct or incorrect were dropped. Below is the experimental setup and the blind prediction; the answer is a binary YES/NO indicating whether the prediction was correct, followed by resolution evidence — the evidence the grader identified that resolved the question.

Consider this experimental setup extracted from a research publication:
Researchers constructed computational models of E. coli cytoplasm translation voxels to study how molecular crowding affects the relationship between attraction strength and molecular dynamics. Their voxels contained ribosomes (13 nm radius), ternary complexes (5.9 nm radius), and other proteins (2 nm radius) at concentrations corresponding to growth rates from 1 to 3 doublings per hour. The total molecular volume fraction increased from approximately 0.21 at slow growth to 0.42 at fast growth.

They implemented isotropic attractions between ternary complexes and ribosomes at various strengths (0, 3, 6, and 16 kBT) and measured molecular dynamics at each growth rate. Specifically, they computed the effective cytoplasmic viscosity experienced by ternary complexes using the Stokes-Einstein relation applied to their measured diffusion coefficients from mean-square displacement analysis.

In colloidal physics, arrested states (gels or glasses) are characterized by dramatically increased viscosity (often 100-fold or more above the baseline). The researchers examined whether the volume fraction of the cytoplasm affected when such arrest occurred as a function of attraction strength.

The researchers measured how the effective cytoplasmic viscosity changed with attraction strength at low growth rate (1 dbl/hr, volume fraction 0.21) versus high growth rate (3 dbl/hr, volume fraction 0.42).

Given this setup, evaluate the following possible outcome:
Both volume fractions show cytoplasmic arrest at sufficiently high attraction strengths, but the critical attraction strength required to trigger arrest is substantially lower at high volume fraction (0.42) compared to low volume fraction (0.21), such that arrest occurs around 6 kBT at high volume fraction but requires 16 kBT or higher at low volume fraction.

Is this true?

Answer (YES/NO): NO